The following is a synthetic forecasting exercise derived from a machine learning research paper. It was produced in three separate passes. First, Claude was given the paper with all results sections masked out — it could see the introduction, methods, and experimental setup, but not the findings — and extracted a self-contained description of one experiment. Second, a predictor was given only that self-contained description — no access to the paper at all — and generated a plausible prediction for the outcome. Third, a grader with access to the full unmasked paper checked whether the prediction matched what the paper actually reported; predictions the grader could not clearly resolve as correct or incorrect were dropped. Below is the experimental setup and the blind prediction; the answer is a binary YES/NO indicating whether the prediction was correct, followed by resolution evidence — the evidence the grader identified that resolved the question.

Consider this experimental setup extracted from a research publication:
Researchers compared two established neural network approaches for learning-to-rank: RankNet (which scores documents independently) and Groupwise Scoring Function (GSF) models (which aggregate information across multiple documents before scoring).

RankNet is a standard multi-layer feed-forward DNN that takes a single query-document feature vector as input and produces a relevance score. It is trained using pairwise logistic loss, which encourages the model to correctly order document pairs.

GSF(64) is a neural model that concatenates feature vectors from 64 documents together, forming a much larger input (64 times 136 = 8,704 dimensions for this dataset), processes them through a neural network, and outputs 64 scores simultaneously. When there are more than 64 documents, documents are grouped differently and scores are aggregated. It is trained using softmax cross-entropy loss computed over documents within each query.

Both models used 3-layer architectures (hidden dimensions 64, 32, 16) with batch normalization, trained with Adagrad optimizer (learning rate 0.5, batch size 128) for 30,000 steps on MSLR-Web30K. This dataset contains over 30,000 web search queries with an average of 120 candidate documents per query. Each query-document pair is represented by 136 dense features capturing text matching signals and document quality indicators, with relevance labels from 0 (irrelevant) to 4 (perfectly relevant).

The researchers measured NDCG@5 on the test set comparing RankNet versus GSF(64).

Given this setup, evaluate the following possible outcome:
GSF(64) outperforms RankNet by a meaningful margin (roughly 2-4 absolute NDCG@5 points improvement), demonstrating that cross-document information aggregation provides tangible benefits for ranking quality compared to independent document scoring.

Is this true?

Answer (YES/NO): YES